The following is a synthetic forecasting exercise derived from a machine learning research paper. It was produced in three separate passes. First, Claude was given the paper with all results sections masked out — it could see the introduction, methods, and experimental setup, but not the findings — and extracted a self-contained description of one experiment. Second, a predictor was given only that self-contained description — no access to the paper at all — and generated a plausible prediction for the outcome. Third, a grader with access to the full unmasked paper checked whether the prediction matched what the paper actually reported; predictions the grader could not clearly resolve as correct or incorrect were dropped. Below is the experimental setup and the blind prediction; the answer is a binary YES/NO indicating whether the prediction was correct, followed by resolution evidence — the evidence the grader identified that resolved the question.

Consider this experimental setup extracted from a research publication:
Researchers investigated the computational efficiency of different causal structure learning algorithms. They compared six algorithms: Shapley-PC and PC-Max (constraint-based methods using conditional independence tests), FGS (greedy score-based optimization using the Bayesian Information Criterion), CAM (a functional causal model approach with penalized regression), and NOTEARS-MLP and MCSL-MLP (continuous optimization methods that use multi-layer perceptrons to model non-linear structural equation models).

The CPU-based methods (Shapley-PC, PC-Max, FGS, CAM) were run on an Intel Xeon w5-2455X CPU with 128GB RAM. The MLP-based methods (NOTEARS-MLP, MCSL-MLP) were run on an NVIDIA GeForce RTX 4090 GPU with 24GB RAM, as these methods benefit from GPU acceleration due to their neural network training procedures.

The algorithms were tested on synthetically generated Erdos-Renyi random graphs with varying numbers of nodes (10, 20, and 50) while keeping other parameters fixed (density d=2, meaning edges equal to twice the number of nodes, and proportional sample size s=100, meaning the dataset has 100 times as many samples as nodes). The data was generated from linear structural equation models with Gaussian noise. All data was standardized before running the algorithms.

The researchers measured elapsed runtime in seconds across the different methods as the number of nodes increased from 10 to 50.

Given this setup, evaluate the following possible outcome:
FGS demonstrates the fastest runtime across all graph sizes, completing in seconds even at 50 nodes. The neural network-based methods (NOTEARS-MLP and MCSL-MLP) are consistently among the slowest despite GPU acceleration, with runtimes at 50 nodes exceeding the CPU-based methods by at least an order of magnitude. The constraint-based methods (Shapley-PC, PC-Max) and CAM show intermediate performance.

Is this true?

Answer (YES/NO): NO